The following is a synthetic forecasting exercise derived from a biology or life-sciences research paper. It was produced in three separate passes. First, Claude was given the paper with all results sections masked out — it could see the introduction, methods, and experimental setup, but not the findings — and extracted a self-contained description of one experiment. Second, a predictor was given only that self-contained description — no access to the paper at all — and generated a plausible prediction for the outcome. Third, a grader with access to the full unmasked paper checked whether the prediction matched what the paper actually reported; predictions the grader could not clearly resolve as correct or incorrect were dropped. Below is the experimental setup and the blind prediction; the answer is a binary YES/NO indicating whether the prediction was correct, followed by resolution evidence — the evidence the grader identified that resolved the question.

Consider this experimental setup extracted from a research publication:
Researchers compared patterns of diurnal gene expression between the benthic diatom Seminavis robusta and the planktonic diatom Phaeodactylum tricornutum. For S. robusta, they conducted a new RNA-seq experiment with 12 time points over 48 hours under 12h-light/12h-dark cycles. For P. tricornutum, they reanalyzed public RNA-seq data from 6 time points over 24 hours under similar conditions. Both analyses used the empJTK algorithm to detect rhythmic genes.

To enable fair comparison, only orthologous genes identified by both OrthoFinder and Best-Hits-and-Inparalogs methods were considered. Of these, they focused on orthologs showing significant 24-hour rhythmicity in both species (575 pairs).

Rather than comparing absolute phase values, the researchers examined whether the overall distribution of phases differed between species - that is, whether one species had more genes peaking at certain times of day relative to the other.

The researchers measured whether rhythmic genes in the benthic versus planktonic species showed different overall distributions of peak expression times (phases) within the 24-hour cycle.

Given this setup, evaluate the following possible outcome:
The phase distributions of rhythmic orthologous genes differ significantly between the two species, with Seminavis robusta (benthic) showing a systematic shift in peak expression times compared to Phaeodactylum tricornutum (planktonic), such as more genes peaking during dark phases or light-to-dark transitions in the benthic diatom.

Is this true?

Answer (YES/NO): NO